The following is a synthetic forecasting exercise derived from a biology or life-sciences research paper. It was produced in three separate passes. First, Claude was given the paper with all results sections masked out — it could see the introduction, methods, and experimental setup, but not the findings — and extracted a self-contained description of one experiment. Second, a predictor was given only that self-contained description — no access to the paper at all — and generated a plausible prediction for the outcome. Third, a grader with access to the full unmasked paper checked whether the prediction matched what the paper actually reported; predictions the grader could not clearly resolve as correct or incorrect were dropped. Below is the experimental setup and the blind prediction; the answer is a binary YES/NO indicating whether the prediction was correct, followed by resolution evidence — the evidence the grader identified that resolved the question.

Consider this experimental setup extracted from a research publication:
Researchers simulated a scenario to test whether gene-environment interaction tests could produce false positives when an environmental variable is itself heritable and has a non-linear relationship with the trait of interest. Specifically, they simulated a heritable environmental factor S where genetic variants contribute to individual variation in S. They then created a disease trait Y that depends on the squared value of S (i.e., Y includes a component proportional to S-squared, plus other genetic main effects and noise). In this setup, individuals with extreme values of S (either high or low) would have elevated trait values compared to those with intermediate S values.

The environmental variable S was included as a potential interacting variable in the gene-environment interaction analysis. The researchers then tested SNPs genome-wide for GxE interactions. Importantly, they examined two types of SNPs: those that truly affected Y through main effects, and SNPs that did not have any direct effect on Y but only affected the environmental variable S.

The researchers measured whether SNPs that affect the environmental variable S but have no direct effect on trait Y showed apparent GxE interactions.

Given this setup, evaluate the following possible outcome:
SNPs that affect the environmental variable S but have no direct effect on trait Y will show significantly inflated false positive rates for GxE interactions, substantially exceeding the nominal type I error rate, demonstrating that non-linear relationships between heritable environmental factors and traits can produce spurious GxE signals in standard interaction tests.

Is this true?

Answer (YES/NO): YES